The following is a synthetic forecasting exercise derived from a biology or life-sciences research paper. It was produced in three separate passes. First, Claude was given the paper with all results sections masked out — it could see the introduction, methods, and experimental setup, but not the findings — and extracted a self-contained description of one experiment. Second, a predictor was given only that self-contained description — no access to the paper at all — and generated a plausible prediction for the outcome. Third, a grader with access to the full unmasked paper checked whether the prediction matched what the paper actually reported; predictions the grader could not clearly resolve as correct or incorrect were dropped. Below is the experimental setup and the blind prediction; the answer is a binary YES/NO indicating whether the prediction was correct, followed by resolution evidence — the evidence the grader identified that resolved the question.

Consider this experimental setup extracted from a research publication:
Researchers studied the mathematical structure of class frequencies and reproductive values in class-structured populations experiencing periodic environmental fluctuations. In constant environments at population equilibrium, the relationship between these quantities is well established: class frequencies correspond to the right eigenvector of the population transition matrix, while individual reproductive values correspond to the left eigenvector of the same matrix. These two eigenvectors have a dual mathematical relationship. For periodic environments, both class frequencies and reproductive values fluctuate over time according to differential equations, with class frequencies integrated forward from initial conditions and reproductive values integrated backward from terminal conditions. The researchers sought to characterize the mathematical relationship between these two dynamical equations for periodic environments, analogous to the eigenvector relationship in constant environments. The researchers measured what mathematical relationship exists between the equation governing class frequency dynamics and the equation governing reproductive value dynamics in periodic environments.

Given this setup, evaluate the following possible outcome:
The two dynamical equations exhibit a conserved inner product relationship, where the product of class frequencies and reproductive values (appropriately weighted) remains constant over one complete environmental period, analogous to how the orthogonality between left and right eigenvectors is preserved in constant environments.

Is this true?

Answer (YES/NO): YES